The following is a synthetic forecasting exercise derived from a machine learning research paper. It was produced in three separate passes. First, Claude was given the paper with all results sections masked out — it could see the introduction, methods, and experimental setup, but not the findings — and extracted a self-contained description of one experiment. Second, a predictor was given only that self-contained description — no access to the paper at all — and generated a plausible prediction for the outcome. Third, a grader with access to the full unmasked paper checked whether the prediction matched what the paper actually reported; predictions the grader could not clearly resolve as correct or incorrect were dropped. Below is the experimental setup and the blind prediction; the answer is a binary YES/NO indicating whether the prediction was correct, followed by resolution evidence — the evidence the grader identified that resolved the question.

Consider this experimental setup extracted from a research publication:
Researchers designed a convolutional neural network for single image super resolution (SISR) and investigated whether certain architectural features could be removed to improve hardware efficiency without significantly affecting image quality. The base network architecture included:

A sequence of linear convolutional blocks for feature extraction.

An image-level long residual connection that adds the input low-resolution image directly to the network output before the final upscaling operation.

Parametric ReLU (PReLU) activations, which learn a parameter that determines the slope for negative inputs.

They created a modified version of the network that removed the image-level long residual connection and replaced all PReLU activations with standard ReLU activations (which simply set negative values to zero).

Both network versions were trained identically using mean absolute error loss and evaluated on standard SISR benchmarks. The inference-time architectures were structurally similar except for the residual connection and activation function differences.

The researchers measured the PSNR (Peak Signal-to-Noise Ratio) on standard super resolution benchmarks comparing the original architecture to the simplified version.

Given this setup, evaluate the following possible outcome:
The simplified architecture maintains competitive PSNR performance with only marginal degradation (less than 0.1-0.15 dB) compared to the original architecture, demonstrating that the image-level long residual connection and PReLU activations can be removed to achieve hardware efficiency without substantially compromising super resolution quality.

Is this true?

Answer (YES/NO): YES